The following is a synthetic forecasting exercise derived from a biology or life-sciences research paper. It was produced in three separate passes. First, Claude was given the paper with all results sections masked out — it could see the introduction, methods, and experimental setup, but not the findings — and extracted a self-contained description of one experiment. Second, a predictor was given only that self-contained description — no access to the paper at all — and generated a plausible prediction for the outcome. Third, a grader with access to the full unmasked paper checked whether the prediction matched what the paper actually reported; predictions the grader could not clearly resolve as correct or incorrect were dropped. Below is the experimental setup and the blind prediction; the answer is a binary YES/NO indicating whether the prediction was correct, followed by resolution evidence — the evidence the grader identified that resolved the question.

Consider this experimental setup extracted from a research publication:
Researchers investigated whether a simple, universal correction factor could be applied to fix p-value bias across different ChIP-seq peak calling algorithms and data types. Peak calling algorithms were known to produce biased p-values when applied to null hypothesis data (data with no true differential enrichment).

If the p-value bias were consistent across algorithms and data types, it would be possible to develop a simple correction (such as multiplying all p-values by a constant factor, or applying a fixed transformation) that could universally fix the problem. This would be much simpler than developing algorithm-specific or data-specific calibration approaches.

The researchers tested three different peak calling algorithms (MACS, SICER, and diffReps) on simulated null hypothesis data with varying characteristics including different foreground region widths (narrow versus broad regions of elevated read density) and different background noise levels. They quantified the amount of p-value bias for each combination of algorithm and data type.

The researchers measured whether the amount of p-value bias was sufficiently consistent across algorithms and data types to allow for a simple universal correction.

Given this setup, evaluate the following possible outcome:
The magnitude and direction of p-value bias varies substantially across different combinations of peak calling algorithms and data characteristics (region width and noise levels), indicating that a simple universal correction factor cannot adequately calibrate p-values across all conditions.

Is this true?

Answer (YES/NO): YES